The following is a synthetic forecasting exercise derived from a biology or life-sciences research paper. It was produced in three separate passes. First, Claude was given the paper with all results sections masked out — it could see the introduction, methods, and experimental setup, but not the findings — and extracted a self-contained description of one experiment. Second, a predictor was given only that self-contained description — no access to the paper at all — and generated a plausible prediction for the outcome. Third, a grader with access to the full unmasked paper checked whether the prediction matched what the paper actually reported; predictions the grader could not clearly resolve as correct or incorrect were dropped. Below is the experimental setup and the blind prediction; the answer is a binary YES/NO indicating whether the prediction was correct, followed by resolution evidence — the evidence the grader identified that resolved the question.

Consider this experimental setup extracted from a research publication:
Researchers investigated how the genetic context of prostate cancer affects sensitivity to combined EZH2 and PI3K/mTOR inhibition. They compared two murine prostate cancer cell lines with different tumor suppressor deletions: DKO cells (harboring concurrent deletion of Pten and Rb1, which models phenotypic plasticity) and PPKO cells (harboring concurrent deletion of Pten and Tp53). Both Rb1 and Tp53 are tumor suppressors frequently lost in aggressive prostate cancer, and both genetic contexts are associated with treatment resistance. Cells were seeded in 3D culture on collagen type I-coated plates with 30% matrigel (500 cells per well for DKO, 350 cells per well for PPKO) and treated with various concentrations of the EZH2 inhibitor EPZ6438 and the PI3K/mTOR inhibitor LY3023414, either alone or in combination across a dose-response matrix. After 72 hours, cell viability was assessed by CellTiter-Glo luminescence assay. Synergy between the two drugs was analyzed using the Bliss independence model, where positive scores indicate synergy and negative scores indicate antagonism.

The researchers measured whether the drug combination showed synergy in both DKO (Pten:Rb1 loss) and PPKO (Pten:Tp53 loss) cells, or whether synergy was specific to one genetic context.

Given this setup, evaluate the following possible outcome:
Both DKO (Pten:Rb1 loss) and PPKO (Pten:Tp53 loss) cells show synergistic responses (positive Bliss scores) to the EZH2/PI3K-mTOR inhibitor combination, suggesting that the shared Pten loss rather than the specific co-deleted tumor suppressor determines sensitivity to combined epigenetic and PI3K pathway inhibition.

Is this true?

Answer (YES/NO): YES